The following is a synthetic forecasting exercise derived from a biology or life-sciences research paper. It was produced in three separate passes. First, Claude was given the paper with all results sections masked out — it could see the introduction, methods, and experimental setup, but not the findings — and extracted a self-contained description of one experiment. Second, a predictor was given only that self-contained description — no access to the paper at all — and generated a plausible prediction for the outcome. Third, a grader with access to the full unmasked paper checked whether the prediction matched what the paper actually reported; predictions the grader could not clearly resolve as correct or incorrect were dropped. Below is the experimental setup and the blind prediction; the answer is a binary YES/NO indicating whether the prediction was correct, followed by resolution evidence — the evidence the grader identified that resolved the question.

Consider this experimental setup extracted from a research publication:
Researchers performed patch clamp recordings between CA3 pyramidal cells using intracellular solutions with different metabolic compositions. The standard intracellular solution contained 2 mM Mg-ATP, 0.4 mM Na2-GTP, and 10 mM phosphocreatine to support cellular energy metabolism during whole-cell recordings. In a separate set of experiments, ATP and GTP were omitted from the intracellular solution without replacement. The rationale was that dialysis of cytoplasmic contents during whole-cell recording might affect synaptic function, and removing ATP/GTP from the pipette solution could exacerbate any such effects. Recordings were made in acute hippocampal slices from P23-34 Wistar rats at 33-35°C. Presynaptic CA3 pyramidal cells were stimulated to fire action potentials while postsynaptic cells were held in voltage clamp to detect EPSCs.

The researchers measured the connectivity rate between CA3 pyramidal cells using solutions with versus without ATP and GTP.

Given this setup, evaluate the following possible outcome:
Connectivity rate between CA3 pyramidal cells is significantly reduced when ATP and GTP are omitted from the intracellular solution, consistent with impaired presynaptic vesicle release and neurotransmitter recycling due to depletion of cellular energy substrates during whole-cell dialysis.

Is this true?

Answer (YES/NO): NO